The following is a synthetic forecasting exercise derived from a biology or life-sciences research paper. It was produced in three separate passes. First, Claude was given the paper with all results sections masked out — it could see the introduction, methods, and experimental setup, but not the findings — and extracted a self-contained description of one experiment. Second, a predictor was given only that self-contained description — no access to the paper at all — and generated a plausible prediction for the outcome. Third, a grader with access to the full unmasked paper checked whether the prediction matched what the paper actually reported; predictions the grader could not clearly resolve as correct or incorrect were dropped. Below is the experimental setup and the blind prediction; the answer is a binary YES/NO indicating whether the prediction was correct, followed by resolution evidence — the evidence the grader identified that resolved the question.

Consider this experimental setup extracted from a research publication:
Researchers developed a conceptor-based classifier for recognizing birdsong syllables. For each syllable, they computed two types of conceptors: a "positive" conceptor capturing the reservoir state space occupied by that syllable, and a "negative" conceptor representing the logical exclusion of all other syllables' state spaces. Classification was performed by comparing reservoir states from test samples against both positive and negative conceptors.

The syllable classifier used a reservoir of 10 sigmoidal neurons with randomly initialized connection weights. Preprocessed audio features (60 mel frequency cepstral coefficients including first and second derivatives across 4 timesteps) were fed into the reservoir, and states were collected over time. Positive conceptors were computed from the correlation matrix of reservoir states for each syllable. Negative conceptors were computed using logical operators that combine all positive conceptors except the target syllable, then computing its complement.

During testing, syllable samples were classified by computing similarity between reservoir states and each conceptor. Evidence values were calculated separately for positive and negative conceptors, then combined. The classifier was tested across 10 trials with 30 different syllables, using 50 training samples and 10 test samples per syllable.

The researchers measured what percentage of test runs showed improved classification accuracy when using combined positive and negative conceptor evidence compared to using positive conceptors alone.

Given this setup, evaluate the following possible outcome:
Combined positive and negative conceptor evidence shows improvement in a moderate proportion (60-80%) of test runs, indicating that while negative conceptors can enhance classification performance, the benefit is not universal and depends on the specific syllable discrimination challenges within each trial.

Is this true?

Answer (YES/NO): YES